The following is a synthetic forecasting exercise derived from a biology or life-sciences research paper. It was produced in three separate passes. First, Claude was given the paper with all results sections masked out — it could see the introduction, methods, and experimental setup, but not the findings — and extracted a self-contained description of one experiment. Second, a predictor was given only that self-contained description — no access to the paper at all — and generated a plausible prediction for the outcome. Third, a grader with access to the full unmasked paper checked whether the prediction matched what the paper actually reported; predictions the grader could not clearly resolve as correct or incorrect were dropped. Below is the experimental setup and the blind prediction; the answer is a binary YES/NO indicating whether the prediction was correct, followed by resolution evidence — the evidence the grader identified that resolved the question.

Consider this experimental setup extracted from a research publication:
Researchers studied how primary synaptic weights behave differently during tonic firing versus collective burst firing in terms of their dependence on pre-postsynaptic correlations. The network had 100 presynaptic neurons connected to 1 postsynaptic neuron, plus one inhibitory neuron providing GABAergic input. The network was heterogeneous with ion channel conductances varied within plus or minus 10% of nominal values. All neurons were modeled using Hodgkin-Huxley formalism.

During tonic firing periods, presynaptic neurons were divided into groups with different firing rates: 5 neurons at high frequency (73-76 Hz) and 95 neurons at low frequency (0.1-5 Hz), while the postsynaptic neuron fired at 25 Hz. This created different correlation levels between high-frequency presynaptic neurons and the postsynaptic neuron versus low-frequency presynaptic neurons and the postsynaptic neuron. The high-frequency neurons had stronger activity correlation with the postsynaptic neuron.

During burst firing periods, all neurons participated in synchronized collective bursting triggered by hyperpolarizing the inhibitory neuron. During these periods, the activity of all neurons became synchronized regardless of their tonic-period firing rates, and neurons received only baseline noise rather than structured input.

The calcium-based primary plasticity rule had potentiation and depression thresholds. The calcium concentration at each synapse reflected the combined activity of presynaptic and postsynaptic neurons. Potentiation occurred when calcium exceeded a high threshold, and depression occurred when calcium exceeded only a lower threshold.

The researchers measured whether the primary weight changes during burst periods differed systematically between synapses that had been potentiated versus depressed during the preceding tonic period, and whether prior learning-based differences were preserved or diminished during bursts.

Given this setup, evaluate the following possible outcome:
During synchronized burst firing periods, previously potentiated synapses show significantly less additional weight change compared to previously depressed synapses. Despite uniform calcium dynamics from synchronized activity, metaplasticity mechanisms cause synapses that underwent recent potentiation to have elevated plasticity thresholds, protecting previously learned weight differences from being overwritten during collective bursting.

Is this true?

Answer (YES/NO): NO